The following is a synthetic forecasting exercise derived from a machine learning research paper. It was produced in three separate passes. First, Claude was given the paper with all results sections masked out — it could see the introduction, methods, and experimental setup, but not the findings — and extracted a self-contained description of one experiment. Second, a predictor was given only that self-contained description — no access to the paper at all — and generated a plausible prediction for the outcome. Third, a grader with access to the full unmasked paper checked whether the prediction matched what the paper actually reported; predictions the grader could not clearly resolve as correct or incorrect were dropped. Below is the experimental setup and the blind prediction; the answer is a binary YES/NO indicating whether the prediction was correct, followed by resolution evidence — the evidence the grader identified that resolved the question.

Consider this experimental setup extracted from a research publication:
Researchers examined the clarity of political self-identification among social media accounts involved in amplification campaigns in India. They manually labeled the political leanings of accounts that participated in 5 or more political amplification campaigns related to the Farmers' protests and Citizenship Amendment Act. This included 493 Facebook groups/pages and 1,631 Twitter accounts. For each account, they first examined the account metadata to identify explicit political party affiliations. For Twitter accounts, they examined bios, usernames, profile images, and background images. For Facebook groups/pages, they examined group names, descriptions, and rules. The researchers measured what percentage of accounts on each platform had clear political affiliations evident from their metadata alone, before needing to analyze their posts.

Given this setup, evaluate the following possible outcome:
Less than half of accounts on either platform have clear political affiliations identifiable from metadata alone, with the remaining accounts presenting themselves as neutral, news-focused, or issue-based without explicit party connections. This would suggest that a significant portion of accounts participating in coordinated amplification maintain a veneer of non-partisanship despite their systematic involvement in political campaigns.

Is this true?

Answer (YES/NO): NO